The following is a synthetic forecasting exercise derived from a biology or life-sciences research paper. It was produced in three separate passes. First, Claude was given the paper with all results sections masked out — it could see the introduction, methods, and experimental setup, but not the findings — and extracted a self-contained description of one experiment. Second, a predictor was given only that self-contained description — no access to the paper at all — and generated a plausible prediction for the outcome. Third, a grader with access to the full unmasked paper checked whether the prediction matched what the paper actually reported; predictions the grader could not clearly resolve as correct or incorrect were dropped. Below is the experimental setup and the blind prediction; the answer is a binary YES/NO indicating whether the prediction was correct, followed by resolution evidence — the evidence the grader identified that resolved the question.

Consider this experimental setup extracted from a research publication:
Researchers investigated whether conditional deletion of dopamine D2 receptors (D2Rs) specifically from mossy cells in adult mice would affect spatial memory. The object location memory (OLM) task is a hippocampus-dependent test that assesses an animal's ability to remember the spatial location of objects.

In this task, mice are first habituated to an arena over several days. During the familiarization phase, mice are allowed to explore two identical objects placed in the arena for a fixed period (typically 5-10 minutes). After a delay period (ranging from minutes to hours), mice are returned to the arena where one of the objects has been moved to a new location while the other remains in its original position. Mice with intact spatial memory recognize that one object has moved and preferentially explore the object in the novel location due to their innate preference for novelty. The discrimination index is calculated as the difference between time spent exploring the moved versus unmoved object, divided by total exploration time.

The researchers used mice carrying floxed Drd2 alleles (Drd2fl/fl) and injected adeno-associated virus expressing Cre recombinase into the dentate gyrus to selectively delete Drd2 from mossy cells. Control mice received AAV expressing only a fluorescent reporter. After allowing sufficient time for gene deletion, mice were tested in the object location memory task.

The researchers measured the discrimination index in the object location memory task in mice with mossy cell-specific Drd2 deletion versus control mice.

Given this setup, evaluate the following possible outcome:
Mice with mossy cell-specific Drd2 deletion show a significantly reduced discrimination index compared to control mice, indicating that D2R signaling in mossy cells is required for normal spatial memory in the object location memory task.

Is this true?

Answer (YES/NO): YES